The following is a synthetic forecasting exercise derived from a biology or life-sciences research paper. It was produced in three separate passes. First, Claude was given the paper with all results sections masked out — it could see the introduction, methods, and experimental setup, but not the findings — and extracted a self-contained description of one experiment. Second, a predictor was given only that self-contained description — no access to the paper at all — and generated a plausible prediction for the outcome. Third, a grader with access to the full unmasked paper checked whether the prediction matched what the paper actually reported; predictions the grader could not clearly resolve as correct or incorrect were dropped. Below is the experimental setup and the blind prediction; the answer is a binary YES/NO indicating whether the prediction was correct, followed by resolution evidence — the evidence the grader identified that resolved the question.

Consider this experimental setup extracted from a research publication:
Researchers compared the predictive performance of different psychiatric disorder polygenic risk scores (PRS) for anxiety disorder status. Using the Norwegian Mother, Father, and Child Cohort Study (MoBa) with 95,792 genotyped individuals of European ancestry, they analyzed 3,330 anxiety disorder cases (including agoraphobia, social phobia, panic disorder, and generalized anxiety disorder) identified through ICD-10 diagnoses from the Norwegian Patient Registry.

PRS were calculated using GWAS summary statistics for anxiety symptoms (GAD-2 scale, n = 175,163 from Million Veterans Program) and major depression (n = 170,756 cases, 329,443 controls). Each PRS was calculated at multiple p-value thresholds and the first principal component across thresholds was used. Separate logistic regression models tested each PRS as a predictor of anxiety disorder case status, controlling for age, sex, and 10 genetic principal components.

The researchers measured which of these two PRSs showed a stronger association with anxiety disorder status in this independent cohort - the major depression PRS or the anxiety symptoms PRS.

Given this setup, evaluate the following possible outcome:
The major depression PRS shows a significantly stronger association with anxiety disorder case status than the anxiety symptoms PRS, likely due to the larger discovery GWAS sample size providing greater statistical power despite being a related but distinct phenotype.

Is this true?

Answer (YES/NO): YES